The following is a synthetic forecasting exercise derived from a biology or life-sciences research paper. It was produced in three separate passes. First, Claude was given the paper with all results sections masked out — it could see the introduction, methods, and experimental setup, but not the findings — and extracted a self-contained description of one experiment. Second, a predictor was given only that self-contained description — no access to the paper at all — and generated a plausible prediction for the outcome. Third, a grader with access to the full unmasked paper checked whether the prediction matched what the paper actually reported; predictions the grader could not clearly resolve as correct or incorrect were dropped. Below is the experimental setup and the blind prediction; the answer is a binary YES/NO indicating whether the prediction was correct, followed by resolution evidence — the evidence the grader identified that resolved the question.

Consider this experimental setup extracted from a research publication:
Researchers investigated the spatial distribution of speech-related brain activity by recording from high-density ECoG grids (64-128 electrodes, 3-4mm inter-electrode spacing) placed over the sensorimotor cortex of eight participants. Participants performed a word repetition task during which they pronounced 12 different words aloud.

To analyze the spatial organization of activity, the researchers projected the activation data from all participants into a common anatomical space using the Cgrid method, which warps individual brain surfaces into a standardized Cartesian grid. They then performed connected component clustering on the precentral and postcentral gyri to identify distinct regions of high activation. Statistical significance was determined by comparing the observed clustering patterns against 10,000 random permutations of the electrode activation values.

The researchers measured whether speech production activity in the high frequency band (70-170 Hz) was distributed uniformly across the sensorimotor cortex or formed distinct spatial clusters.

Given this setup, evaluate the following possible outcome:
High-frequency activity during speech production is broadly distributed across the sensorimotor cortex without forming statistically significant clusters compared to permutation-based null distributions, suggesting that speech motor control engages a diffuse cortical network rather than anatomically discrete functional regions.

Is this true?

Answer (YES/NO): NO